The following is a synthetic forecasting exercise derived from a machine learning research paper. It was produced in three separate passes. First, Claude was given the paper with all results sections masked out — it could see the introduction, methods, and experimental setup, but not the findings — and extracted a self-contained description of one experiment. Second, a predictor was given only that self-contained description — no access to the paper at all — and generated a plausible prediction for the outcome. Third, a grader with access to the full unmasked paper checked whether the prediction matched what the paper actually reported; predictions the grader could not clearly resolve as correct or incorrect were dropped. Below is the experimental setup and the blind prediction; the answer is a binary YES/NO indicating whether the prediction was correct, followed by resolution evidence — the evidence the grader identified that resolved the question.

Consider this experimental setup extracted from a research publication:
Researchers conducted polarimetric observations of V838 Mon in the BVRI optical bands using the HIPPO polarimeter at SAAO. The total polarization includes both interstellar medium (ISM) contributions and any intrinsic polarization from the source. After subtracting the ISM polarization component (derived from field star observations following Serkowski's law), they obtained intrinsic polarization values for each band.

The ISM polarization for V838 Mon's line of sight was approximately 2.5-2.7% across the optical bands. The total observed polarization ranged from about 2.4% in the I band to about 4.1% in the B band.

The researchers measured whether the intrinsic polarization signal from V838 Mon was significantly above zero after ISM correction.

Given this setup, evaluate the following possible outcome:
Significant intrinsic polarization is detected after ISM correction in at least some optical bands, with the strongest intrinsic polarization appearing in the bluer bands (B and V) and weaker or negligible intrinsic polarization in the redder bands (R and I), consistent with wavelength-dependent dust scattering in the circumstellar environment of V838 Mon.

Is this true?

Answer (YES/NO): NO